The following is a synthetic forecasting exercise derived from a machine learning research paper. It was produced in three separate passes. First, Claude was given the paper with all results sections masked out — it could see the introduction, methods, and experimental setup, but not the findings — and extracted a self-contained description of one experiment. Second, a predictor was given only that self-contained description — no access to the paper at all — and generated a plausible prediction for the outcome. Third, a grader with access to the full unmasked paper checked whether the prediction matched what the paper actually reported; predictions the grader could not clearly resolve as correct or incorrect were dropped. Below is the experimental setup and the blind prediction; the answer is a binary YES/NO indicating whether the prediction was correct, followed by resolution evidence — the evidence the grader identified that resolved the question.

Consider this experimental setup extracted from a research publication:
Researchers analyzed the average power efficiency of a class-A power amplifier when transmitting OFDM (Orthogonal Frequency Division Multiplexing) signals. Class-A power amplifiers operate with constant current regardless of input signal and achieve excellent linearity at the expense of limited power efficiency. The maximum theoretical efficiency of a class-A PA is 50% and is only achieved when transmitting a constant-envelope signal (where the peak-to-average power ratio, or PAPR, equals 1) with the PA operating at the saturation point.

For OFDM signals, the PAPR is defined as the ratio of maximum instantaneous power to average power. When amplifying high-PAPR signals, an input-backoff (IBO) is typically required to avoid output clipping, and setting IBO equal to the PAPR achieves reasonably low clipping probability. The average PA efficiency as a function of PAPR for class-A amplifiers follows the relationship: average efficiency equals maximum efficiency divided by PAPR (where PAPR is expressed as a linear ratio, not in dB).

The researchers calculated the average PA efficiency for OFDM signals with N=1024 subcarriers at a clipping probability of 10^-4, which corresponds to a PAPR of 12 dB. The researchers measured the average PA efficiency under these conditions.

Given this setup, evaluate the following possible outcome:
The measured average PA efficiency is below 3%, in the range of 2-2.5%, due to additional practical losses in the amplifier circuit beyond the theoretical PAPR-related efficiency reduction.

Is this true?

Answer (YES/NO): NO